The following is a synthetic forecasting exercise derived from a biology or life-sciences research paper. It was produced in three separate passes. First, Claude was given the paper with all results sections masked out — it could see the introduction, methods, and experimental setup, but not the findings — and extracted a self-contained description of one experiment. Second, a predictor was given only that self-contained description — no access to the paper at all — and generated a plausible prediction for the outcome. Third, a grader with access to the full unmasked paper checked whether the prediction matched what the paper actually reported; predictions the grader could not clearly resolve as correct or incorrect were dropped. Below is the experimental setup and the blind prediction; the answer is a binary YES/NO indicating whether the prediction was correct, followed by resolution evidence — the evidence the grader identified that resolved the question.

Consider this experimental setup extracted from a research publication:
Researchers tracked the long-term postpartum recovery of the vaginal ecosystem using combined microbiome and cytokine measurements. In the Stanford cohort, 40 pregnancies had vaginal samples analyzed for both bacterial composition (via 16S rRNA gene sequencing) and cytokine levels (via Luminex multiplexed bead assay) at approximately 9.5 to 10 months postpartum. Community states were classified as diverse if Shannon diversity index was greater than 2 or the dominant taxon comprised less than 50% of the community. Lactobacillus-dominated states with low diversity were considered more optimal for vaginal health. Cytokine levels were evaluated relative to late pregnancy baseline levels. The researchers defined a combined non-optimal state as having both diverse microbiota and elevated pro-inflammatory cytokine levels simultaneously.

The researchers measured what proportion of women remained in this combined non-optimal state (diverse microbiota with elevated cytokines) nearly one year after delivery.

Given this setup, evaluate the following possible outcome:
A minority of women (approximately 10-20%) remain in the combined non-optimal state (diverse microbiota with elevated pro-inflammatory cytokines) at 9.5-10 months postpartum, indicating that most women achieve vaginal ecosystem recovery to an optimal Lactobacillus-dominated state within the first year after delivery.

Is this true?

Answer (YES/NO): NO